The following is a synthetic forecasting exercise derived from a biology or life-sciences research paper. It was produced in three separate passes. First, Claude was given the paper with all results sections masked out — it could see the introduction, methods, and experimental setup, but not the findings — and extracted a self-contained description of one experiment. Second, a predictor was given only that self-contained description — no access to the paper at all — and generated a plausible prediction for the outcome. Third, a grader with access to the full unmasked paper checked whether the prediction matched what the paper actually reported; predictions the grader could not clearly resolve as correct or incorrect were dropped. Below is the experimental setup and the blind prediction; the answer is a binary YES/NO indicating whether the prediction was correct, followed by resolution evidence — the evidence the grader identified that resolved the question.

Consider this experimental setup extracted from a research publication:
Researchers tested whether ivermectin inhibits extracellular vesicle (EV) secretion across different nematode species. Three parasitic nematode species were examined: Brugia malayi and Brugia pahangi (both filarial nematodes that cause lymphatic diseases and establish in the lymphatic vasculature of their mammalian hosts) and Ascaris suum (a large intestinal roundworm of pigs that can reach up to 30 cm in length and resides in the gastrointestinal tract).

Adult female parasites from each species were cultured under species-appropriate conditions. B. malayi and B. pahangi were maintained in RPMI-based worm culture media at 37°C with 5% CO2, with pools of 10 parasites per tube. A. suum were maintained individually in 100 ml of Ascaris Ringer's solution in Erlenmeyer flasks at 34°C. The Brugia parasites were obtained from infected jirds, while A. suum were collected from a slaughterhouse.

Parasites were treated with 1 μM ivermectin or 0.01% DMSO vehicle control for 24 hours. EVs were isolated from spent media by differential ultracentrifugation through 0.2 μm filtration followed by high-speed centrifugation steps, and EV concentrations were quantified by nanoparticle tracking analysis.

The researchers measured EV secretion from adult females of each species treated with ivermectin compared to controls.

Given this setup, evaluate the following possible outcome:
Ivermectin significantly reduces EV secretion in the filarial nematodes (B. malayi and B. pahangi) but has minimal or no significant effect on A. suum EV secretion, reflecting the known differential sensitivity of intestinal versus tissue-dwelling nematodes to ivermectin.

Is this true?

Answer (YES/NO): NO